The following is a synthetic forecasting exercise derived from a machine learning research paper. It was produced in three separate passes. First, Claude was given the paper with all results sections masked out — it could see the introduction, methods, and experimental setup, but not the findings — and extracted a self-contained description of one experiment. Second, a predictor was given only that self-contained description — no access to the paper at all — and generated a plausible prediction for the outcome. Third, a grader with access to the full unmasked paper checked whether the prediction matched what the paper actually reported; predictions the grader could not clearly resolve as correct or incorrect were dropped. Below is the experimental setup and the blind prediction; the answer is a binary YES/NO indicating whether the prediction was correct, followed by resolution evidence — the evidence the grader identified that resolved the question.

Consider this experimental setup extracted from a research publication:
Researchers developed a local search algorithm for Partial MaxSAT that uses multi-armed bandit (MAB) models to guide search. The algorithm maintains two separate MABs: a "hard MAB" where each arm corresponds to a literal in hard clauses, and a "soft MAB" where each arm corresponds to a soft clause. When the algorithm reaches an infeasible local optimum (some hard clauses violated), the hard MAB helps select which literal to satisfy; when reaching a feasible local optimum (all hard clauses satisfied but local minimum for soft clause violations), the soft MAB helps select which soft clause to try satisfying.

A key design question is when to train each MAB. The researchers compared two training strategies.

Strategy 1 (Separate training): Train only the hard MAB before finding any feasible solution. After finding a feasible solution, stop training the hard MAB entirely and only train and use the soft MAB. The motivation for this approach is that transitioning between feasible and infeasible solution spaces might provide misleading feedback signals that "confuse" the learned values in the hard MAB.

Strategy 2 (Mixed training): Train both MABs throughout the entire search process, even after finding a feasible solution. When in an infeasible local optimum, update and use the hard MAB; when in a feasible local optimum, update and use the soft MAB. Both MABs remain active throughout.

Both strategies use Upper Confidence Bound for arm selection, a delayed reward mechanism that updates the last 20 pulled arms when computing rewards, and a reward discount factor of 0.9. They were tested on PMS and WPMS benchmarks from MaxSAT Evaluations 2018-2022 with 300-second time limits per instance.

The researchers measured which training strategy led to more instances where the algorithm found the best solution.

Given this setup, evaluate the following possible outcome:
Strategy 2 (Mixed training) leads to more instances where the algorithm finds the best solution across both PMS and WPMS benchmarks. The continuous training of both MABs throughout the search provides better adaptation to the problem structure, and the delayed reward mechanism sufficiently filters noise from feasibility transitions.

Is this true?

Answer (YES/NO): NO